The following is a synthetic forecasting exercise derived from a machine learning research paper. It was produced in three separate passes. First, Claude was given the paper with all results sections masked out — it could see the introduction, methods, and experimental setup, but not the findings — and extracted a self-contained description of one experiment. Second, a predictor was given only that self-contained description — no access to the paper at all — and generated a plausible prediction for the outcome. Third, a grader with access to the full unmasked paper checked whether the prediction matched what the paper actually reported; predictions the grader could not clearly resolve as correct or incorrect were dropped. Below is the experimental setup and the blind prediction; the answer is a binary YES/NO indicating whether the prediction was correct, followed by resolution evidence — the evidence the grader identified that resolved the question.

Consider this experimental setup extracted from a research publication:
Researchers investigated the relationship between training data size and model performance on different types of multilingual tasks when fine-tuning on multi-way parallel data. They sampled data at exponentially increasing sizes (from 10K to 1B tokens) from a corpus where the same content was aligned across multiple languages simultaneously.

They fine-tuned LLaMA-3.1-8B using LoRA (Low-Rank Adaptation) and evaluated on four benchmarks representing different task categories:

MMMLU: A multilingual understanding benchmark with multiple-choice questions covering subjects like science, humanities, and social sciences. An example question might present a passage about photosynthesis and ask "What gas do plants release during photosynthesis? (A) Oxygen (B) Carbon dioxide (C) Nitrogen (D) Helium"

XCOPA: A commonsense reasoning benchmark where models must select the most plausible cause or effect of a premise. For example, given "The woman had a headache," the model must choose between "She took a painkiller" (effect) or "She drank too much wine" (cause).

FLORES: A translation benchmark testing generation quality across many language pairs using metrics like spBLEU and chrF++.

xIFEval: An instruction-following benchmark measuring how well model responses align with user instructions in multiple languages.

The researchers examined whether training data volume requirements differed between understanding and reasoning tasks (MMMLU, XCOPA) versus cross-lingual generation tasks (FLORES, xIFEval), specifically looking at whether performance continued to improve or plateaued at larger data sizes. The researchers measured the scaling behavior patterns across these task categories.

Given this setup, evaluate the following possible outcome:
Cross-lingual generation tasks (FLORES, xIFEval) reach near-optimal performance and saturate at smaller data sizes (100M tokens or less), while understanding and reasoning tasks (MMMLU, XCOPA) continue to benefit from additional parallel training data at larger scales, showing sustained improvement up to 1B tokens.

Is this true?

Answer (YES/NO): NO